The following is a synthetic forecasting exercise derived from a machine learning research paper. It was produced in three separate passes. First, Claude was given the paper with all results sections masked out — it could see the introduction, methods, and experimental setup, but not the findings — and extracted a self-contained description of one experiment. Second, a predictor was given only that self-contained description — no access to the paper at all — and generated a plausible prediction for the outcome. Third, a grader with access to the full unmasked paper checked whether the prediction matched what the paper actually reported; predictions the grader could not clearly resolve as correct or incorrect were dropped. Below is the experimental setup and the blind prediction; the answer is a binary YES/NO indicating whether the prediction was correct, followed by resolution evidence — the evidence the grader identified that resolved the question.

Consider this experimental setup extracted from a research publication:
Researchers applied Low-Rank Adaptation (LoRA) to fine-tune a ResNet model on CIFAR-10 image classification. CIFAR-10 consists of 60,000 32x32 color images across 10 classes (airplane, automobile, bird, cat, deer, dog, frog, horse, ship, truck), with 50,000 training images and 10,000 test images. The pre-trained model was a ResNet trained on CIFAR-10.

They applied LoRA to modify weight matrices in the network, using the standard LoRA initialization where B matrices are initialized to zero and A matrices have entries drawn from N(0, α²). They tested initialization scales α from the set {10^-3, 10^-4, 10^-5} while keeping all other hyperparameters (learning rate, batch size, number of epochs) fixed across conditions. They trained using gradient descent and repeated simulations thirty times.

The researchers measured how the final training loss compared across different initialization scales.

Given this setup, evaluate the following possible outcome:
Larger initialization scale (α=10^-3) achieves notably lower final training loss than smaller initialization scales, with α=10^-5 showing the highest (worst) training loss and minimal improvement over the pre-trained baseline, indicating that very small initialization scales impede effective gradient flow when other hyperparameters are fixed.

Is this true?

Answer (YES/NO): NO